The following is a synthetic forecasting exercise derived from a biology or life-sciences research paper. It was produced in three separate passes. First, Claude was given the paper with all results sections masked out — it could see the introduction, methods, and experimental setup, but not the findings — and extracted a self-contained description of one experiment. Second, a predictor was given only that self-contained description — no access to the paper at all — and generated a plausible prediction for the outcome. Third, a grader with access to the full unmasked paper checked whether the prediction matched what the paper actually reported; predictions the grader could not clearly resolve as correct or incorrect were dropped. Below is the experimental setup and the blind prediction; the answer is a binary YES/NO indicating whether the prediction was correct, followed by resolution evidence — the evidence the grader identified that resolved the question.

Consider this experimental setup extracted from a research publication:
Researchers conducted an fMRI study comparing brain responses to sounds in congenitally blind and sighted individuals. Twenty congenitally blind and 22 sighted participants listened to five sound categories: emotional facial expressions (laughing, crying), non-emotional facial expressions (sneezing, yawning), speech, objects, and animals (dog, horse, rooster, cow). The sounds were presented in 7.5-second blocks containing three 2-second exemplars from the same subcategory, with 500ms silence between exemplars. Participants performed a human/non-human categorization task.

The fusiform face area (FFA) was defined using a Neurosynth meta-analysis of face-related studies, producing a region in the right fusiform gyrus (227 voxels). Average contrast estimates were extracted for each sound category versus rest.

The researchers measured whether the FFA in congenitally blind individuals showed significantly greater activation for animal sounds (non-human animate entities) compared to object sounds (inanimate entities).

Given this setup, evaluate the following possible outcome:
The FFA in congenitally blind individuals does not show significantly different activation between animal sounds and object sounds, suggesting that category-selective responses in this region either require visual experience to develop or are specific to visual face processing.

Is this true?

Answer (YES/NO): YES